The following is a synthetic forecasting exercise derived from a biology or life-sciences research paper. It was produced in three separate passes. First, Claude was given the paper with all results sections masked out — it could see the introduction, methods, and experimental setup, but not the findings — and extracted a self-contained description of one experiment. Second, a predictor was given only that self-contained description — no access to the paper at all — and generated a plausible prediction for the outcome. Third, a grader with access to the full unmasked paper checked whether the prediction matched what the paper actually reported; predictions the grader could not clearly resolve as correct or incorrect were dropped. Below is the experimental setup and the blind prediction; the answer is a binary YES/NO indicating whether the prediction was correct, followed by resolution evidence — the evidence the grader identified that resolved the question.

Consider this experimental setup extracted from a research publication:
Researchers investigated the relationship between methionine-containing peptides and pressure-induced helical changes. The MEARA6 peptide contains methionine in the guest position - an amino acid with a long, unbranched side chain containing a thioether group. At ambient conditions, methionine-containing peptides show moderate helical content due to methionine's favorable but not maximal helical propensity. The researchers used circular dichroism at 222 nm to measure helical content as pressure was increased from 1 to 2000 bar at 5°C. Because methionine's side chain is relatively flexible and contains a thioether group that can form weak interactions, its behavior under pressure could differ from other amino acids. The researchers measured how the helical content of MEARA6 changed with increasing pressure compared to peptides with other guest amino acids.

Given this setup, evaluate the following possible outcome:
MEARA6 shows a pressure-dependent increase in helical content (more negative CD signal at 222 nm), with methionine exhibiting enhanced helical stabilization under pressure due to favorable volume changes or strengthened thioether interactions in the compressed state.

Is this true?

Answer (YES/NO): YES